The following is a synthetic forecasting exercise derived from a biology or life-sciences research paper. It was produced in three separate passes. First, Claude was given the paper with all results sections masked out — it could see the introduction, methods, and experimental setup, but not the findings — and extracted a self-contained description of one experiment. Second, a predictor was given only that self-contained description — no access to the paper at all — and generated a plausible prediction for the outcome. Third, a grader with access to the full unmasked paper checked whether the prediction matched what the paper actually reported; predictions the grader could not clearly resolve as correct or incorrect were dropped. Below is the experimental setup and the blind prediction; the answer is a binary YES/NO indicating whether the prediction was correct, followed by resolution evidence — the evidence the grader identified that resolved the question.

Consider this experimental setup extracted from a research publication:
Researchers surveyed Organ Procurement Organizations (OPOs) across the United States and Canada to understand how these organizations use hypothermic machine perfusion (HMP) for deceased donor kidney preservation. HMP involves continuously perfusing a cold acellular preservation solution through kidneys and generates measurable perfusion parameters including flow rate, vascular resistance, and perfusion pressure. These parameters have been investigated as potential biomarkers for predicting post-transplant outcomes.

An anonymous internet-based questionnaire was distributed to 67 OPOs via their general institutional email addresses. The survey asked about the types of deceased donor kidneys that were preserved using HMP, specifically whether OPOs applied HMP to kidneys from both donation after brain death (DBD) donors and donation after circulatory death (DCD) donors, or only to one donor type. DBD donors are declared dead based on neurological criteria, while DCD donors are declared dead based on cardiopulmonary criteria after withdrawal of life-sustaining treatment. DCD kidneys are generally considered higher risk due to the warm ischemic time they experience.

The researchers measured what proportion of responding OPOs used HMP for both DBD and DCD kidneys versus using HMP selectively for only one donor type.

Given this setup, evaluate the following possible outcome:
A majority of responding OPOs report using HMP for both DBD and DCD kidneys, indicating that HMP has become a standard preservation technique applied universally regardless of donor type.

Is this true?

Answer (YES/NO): YES